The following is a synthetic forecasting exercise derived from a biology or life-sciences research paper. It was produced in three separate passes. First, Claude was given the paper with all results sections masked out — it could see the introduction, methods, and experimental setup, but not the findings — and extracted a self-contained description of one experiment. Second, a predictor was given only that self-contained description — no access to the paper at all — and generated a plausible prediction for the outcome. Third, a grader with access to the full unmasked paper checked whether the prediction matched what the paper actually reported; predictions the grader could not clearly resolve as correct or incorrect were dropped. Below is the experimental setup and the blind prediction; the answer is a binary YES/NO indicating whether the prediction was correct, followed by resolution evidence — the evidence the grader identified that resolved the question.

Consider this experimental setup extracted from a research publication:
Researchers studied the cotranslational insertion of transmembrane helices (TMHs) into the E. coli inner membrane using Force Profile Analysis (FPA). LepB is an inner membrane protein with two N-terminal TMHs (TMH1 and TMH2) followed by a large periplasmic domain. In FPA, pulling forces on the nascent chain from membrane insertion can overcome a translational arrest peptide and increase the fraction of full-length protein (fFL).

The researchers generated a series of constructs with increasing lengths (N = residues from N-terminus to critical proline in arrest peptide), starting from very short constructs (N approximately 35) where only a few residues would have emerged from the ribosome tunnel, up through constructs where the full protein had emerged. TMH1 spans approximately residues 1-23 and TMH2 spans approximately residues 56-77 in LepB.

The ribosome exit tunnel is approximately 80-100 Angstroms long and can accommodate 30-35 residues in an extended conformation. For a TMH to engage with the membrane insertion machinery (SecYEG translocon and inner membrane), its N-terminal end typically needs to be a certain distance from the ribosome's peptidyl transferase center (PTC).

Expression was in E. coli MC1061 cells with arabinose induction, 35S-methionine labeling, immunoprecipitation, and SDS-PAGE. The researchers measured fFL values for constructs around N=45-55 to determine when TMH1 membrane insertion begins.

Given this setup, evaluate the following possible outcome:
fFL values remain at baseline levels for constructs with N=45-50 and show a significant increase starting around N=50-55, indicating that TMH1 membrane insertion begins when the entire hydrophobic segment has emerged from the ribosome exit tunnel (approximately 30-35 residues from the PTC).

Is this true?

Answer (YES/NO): YES